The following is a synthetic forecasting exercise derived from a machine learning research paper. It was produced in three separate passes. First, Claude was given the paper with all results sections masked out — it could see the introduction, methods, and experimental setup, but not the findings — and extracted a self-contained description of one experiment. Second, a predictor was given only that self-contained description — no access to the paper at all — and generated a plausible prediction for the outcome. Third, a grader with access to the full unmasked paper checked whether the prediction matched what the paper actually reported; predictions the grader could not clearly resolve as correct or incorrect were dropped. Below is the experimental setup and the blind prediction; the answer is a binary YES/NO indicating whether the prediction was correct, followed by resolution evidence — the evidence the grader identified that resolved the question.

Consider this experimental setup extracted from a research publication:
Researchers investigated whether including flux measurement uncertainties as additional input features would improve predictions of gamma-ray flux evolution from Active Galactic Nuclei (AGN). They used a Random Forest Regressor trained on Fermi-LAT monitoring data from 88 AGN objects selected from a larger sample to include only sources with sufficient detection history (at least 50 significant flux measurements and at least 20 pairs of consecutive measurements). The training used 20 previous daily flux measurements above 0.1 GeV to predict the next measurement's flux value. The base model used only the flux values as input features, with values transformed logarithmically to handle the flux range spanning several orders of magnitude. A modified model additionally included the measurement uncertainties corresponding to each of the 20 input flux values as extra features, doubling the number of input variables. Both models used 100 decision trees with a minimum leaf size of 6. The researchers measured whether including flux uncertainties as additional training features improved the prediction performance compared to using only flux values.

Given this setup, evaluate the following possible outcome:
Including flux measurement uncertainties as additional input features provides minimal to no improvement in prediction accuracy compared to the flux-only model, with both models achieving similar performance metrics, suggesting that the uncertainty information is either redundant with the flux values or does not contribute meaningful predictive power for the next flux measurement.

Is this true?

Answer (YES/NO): YES